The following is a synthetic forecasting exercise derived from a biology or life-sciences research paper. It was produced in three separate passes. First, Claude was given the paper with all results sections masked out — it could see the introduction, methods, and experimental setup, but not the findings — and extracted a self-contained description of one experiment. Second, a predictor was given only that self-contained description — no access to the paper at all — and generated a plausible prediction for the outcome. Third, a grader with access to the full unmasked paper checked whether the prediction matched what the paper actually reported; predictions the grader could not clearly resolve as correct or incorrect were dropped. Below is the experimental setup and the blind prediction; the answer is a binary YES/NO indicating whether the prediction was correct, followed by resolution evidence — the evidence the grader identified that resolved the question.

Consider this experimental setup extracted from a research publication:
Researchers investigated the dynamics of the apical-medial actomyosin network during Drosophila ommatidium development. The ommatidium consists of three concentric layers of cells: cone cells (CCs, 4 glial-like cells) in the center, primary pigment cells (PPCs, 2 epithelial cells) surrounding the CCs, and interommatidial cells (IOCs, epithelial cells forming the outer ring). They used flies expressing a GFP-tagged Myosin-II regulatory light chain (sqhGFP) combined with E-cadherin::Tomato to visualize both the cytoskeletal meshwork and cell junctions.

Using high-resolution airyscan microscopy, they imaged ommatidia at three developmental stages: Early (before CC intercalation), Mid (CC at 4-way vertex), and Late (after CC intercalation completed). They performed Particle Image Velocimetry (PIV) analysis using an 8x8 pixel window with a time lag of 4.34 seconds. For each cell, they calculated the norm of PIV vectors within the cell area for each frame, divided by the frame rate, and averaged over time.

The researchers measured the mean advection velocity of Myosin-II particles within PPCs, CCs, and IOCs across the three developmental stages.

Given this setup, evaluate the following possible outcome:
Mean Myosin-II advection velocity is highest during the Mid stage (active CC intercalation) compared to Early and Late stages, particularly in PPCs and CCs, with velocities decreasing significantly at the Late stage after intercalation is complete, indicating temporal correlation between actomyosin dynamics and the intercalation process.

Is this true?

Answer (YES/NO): YES